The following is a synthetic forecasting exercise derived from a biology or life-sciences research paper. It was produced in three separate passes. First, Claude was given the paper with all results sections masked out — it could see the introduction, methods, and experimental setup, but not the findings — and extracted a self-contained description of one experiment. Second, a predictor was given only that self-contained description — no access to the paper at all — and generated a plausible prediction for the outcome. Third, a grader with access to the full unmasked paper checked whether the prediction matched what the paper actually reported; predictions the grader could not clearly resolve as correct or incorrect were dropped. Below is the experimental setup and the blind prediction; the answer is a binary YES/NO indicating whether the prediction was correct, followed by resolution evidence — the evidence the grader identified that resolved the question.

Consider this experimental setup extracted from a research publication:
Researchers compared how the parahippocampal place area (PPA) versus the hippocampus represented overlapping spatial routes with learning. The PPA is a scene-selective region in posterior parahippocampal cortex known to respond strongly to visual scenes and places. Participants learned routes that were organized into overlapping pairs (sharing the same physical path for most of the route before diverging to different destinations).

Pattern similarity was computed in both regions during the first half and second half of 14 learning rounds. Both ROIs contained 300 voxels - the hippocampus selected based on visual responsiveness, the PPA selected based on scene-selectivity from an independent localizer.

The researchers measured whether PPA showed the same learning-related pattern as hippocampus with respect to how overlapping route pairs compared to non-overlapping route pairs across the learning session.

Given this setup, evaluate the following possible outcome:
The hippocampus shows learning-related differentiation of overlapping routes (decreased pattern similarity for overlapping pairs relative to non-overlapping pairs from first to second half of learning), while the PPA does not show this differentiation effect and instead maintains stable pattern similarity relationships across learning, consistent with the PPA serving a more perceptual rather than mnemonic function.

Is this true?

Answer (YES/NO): YES